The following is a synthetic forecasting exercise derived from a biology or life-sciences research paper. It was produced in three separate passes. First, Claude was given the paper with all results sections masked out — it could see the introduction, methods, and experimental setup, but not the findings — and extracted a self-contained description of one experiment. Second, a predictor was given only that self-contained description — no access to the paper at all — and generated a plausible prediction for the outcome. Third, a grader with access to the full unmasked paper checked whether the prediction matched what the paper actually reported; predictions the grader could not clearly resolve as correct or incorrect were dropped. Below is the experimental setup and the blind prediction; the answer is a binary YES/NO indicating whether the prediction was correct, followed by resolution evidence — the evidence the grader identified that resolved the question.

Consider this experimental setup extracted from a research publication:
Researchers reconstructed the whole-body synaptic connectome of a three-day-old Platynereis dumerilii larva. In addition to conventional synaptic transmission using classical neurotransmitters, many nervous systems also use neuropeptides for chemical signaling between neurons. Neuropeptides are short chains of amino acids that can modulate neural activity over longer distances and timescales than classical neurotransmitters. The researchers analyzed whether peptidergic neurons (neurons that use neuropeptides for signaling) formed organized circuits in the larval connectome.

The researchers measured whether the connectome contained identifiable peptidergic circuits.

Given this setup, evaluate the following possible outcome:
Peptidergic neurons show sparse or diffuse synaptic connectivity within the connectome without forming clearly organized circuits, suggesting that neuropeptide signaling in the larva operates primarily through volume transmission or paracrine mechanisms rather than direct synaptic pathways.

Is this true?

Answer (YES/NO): NO